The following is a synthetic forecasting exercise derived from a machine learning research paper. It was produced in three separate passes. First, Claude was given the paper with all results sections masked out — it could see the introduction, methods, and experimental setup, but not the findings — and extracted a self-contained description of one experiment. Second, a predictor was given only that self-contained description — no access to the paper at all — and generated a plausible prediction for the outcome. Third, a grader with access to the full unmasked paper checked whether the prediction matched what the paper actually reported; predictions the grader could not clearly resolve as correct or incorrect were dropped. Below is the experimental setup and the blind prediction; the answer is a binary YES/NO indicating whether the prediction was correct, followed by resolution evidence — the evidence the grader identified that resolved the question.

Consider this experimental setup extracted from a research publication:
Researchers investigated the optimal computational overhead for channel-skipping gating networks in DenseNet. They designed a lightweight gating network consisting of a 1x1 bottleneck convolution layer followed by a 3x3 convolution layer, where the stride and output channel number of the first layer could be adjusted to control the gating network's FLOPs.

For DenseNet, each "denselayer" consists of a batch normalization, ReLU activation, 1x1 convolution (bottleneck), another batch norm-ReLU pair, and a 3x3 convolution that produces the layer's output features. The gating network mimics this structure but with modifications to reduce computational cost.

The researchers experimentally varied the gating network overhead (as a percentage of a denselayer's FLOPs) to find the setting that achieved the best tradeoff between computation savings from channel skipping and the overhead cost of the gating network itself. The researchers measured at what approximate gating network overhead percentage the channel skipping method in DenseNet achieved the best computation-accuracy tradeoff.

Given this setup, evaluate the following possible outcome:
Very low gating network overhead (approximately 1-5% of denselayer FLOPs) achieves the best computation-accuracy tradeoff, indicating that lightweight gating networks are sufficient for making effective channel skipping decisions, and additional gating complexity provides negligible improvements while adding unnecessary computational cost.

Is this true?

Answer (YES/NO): NO